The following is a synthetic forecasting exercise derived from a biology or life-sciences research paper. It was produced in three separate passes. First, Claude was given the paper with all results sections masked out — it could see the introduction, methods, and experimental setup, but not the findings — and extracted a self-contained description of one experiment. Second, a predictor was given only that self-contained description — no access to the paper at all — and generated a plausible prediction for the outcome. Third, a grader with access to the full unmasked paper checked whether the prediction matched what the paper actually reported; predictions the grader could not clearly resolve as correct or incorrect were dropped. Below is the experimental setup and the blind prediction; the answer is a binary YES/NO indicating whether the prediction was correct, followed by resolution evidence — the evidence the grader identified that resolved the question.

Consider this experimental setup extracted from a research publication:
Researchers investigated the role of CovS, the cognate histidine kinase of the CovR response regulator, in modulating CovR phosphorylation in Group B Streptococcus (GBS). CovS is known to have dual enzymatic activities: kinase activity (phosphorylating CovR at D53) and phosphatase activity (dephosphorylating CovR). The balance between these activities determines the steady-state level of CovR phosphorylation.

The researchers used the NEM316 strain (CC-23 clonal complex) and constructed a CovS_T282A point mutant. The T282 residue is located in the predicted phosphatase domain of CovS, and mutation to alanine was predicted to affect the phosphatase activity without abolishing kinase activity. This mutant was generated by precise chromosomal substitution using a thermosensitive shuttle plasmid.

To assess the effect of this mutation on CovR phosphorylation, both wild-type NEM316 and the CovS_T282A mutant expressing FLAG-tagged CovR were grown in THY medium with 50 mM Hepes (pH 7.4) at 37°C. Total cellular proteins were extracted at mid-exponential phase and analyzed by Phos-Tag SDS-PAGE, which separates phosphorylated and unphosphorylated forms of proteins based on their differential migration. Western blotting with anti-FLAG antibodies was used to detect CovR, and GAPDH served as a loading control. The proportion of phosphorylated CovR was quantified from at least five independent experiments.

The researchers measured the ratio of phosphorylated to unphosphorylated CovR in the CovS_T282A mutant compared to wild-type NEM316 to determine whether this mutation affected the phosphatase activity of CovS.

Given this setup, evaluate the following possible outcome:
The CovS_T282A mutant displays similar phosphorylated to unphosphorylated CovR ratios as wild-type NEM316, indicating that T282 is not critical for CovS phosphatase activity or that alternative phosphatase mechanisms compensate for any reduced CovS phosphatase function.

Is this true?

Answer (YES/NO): NO